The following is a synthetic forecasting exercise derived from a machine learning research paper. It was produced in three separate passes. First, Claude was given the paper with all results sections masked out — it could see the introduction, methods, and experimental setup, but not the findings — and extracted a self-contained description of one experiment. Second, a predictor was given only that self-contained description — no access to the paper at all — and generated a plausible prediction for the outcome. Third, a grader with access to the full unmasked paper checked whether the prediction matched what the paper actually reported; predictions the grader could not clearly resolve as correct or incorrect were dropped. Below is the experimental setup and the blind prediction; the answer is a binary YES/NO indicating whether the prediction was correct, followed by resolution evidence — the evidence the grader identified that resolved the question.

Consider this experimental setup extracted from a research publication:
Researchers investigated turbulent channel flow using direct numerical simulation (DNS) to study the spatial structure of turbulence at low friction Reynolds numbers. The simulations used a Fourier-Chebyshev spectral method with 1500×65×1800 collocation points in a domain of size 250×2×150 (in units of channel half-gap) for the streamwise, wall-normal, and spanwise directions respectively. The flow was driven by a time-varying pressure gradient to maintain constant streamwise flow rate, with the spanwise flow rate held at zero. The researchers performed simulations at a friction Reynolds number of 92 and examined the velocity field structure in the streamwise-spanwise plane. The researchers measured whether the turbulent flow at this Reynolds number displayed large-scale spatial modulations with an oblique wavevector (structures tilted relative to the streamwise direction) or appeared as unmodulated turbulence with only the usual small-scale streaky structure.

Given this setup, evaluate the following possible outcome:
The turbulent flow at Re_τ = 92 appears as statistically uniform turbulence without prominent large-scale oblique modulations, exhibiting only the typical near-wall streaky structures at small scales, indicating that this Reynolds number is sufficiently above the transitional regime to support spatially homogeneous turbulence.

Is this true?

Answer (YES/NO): NO